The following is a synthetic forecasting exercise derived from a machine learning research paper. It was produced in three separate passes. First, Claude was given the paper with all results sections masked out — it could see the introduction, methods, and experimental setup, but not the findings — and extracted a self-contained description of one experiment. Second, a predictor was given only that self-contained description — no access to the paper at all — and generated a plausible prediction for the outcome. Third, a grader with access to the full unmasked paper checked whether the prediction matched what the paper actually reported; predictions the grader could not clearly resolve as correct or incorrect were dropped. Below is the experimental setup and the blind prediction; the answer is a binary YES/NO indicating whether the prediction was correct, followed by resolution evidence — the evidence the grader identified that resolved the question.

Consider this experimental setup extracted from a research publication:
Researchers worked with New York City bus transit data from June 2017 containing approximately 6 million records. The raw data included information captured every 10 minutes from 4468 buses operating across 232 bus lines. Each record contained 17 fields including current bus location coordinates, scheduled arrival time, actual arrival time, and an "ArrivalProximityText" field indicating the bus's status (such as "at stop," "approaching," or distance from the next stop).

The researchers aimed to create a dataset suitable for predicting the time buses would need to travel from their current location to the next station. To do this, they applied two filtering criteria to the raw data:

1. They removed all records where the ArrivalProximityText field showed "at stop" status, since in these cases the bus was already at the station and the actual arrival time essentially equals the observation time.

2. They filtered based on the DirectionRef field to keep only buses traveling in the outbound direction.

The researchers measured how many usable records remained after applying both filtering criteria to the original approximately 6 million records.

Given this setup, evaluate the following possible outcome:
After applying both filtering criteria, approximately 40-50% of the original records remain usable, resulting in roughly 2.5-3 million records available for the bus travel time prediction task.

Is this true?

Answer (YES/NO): NO